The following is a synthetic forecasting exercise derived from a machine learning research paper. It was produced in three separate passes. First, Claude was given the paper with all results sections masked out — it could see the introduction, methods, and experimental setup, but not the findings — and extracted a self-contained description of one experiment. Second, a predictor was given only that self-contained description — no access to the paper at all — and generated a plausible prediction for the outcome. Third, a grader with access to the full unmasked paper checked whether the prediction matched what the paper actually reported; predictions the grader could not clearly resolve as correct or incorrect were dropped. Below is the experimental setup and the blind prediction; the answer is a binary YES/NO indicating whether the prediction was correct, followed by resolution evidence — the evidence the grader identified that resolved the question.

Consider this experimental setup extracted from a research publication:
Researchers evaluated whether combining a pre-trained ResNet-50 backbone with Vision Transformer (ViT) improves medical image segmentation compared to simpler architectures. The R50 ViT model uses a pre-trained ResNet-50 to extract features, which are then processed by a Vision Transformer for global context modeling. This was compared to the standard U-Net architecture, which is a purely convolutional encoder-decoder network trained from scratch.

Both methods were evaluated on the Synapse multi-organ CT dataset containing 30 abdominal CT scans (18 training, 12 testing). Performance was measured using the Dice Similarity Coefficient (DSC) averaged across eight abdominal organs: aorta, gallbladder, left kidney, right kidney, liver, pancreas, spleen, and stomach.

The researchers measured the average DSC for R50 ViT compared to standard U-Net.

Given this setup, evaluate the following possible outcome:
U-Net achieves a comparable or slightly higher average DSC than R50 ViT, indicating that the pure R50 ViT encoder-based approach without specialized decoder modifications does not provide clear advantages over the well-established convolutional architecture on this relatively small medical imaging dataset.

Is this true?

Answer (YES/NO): NO